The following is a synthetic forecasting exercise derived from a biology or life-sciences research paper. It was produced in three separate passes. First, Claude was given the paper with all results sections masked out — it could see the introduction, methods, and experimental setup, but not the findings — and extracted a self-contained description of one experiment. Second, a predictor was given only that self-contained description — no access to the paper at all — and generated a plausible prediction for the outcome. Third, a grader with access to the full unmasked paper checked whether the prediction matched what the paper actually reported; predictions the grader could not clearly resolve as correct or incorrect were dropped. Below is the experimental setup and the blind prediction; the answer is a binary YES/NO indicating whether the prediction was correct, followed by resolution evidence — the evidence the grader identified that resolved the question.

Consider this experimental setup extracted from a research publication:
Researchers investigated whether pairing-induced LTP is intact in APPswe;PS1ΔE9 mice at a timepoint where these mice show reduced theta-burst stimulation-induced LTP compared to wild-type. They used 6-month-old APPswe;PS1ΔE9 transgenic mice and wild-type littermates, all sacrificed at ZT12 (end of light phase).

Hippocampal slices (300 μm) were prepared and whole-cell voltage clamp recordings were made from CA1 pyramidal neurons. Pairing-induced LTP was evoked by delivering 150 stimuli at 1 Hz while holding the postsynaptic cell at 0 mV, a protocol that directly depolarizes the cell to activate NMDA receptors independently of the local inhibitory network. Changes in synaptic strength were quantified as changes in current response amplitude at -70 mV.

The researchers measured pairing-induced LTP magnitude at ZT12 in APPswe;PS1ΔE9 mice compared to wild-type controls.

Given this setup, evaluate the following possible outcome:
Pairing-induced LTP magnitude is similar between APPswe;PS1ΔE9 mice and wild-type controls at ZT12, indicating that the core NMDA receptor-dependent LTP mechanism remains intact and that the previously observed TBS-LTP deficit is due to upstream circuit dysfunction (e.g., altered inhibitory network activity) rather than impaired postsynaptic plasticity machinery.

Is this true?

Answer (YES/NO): YES